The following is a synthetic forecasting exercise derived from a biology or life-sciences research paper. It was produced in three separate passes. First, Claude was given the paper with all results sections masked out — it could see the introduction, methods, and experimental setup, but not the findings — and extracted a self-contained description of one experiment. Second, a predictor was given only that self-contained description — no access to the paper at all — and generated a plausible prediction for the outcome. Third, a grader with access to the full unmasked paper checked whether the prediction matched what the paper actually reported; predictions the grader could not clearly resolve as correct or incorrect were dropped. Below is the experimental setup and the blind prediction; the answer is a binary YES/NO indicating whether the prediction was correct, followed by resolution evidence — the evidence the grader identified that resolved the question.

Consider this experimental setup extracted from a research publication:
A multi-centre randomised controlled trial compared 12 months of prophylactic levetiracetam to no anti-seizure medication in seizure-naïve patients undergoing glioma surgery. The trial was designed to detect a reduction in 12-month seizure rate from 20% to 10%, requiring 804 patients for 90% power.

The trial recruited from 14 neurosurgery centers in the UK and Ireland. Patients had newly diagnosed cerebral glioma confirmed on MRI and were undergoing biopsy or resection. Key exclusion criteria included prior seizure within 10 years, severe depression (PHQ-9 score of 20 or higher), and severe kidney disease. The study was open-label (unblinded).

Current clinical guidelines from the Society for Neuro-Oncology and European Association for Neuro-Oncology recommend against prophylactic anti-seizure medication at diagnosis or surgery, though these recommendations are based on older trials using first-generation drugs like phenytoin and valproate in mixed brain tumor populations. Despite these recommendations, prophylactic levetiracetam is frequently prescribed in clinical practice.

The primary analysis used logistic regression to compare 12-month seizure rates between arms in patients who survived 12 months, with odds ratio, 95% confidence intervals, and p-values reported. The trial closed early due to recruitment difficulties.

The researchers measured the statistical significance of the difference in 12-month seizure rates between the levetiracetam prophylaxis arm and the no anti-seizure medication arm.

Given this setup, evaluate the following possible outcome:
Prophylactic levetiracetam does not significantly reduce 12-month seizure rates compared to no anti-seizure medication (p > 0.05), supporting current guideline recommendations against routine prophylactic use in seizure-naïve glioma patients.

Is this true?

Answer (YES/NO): YES